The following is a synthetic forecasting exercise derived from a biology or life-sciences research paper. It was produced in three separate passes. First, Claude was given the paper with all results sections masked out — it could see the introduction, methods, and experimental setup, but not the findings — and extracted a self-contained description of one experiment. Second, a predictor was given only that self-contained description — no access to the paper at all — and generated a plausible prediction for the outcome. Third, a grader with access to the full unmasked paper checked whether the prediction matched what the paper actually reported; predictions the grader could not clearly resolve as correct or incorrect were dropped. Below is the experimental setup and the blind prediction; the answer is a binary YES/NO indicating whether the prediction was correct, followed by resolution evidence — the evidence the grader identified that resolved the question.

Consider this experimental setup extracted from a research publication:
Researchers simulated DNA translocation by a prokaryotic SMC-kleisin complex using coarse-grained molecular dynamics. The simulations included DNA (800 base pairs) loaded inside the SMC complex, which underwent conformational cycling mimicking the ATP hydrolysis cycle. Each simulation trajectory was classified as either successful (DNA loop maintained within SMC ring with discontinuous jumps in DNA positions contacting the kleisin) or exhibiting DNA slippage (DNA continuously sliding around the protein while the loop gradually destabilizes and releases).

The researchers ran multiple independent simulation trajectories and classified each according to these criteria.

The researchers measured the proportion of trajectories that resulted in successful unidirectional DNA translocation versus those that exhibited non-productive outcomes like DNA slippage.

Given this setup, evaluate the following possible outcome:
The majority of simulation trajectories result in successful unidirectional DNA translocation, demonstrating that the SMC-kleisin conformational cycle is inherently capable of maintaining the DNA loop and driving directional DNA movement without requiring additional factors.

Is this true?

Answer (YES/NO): NO